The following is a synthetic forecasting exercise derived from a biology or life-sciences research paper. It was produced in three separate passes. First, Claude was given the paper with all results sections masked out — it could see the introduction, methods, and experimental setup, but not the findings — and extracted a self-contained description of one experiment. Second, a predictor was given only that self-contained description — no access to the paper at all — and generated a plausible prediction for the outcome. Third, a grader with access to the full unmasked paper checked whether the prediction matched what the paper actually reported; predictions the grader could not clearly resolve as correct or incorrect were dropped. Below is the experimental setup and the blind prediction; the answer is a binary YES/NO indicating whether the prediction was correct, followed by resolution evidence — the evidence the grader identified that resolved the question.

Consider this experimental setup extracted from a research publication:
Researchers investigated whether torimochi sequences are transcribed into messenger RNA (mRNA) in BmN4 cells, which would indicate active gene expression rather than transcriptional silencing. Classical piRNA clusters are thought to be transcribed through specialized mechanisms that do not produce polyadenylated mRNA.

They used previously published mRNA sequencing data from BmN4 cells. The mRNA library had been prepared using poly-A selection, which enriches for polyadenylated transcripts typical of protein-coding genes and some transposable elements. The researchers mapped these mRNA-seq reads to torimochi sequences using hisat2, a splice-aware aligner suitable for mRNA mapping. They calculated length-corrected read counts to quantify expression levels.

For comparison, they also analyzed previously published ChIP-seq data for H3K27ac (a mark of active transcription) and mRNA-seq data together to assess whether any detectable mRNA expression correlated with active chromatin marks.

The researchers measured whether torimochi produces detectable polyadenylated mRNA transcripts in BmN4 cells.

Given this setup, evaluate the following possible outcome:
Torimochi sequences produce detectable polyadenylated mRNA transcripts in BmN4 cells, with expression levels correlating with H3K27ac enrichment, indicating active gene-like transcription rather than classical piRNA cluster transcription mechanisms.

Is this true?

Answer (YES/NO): YES